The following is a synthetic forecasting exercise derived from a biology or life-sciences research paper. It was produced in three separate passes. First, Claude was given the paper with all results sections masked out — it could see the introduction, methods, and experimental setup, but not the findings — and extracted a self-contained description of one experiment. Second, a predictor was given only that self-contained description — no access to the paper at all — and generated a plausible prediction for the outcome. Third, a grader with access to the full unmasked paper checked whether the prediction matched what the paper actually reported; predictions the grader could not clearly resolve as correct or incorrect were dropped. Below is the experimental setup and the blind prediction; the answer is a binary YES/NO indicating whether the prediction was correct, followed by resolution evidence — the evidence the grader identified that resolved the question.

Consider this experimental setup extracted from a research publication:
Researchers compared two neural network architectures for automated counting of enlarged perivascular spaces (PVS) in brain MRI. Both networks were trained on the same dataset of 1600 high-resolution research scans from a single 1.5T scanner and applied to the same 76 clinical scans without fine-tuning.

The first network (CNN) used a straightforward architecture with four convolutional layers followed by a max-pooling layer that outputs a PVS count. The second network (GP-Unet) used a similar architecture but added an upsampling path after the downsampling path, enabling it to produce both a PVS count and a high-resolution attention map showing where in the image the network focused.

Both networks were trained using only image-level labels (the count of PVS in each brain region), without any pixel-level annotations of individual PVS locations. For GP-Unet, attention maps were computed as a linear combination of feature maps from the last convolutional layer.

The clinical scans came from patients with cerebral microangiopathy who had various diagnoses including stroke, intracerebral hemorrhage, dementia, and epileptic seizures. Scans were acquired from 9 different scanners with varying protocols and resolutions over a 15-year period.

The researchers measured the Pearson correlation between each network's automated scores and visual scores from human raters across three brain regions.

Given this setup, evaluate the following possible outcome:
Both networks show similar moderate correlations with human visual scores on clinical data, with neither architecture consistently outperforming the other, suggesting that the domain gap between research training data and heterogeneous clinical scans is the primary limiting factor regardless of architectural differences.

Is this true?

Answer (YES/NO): NO